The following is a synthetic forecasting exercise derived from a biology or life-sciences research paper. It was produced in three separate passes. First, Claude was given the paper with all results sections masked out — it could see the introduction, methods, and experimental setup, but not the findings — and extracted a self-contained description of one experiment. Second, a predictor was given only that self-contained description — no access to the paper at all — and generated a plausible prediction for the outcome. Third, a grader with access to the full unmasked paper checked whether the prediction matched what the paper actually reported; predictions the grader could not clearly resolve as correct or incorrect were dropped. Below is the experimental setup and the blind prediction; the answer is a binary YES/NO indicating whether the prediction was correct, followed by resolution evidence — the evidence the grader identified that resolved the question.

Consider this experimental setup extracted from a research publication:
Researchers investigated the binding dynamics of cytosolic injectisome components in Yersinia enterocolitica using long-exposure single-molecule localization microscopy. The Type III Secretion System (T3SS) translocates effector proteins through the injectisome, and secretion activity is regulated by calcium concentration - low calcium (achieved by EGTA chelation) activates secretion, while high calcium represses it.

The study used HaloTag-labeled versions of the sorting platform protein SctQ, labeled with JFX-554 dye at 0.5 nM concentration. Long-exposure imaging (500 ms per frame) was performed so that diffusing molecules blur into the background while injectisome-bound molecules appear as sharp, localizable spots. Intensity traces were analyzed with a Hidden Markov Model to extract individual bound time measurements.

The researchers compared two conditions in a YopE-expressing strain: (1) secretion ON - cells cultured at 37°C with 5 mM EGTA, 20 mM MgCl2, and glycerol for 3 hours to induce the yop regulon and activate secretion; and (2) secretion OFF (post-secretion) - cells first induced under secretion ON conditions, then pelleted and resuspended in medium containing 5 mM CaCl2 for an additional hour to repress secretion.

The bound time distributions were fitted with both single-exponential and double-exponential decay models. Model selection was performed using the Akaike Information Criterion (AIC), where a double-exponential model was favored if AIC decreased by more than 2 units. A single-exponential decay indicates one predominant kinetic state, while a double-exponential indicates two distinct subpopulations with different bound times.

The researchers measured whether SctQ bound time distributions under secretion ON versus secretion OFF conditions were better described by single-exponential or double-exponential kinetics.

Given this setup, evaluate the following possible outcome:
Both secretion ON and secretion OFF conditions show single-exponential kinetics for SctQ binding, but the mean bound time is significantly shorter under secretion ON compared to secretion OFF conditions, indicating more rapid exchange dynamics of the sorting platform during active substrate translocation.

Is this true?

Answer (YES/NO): NO